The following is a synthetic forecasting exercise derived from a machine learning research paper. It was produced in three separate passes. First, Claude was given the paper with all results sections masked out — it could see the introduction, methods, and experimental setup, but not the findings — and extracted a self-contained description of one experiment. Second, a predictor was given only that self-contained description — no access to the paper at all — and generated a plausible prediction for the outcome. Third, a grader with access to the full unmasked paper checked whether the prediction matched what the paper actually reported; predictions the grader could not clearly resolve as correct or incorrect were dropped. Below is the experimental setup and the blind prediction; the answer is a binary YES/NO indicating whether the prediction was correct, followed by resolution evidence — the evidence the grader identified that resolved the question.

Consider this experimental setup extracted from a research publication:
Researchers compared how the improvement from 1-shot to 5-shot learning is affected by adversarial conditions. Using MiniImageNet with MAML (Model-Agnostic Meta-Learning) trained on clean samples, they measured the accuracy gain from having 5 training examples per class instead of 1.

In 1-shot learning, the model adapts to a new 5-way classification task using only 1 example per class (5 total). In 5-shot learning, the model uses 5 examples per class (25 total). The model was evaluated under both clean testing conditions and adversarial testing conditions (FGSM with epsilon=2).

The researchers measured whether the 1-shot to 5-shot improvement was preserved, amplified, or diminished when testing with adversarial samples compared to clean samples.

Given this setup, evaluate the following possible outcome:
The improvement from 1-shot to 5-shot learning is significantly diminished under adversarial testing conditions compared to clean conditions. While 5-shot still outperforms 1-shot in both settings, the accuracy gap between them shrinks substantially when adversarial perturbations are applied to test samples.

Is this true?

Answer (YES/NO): YES